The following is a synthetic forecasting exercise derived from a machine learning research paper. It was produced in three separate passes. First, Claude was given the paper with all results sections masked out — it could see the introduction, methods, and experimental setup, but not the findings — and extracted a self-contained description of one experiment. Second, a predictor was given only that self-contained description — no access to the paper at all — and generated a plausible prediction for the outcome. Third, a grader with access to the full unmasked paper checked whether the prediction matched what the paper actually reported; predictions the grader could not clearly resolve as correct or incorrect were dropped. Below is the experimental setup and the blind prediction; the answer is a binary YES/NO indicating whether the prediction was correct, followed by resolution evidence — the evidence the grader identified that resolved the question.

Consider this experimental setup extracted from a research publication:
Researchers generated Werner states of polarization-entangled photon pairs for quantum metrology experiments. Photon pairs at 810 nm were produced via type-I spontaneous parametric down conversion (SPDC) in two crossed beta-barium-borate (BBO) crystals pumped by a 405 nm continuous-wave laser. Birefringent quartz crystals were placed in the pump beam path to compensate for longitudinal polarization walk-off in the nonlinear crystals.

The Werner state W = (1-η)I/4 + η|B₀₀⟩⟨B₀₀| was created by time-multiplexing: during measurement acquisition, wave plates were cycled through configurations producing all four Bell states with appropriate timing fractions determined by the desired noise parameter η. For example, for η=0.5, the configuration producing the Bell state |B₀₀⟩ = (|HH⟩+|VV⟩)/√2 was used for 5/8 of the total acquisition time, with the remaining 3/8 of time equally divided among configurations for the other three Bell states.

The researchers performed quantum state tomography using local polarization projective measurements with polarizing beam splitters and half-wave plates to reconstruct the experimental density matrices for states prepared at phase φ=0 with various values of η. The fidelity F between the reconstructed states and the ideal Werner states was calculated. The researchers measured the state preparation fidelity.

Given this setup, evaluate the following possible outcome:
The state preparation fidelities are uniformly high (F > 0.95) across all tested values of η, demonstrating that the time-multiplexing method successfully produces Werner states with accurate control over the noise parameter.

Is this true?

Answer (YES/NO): NO